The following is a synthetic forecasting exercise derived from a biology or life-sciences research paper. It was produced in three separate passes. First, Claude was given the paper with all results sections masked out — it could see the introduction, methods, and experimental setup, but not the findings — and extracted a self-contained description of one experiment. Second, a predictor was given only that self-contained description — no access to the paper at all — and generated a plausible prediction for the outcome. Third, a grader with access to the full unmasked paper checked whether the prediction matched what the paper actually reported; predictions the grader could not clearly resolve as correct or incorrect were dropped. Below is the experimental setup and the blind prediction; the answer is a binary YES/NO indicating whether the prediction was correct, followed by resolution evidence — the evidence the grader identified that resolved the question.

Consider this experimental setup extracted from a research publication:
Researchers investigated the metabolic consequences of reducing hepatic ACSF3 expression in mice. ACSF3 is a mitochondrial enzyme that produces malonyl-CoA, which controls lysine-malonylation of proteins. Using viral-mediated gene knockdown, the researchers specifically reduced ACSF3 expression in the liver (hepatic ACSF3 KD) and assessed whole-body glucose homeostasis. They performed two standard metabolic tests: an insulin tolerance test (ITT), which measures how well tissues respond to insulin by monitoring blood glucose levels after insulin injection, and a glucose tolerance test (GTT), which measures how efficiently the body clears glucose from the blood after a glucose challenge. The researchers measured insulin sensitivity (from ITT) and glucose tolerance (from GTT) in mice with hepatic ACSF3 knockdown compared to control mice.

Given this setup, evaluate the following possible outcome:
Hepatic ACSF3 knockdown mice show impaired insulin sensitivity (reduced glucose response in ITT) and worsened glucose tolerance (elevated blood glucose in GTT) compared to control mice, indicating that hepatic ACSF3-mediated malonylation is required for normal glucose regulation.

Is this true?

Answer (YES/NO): NO